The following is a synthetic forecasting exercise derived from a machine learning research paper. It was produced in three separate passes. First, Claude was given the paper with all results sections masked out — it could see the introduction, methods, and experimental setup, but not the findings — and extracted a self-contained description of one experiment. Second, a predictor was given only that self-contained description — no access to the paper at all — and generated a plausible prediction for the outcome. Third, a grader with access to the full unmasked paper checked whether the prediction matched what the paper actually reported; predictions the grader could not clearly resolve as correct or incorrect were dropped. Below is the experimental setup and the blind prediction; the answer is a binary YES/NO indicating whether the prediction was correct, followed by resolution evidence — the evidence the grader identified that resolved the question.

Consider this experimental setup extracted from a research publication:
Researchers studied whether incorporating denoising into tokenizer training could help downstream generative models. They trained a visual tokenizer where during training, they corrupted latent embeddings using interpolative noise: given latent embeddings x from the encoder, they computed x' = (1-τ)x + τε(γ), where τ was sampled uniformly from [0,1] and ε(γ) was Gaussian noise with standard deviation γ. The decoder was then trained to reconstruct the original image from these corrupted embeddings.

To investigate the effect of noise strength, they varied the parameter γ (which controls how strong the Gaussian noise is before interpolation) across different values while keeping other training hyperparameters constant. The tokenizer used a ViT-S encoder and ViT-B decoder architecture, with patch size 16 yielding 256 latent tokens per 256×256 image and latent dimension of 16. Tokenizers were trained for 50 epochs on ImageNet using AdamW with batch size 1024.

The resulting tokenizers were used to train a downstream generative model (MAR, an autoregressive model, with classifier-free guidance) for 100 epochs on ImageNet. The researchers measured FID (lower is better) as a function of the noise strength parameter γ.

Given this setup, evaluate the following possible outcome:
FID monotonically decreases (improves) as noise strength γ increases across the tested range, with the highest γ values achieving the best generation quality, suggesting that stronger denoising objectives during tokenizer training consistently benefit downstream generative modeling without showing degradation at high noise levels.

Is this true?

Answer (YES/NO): NO